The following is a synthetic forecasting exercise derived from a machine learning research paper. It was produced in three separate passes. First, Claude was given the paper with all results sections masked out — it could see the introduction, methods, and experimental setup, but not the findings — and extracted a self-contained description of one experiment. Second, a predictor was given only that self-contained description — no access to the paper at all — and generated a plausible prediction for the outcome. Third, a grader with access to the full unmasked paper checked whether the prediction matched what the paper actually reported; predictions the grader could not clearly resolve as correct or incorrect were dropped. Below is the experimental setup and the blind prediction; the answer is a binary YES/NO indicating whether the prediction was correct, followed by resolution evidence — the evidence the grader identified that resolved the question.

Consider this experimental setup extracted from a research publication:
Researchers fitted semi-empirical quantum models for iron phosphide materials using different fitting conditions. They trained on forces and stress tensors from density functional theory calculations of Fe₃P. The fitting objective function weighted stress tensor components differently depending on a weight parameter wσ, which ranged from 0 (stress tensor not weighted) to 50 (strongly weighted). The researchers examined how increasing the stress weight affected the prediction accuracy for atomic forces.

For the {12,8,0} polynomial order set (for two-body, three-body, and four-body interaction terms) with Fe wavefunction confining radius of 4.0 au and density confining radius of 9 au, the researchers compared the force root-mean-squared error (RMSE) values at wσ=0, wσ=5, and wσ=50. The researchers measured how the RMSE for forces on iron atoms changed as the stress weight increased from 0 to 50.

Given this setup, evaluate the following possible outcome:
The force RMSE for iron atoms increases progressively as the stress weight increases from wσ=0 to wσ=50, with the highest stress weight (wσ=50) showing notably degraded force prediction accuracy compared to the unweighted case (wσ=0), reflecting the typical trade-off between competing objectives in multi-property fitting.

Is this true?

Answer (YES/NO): YES